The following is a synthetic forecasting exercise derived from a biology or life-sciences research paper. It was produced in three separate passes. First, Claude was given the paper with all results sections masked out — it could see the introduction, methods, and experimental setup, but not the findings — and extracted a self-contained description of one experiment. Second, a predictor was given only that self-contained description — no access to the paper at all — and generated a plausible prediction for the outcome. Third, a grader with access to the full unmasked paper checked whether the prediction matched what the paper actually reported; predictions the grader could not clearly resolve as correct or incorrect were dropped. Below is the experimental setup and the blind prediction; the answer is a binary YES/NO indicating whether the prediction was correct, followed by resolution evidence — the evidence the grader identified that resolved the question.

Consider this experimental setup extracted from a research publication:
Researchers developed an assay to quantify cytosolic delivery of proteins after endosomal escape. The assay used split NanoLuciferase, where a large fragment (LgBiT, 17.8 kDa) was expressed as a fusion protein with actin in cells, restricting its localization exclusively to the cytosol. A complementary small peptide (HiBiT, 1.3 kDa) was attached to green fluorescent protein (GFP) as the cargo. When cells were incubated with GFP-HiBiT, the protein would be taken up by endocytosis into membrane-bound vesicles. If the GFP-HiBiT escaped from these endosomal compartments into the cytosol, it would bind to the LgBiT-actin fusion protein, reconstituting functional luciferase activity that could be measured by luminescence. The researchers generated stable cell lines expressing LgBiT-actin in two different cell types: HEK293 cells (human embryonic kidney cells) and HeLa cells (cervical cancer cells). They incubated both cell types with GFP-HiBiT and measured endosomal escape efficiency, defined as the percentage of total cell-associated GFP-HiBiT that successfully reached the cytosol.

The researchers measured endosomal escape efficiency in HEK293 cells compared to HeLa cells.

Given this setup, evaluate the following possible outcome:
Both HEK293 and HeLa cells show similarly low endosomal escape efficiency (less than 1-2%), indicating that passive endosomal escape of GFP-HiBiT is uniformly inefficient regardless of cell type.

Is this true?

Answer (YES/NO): NO